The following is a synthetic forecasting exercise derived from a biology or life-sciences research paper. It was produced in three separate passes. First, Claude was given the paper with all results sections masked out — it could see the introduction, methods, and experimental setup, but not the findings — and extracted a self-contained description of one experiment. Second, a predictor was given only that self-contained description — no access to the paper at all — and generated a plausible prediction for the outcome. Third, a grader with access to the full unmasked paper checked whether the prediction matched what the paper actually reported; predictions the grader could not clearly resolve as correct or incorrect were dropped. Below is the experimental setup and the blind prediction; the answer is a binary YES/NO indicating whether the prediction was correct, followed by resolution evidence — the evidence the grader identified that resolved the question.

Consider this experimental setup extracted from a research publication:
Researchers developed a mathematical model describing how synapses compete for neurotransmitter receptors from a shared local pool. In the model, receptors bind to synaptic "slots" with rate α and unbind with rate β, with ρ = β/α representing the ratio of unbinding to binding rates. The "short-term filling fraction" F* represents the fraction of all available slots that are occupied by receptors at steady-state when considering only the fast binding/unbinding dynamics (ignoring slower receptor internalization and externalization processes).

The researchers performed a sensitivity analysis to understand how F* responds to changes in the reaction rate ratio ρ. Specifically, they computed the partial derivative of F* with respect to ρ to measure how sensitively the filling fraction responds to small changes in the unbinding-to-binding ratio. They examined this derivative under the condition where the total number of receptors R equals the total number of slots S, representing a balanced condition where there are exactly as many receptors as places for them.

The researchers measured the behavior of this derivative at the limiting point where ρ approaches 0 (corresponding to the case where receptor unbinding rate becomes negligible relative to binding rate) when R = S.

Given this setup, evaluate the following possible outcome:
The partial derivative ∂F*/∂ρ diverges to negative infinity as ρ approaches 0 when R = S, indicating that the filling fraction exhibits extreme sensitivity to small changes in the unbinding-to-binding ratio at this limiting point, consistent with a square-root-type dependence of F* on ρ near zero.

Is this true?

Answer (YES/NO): YES